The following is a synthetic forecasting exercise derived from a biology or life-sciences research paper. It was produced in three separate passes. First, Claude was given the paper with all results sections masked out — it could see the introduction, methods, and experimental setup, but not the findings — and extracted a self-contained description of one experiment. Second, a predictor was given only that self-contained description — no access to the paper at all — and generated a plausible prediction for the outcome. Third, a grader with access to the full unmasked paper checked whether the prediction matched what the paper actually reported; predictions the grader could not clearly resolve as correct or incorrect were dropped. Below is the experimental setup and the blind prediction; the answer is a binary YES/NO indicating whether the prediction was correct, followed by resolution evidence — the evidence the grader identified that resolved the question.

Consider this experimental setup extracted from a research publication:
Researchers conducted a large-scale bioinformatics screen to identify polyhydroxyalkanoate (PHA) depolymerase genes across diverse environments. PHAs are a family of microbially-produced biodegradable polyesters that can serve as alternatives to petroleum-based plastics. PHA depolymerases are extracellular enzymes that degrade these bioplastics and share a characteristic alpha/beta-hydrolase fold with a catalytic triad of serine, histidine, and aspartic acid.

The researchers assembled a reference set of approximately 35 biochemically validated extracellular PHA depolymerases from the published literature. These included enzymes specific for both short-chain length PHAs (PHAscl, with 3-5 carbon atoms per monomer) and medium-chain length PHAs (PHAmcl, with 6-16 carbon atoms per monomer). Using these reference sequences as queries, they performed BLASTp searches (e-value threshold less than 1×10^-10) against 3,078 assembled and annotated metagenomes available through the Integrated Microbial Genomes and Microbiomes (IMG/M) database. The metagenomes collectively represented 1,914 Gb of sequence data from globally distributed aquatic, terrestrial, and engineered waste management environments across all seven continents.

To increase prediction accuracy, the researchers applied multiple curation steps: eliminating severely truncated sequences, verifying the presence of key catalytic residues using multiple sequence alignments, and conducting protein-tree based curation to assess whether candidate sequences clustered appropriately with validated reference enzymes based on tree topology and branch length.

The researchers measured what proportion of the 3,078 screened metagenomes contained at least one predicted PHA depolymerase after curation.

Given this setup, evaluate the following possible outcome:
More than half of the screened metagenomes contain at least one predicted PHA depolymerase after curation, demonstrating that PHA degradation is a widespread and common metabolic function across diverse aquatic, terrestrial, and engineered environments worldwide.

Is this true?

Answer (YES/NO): NO